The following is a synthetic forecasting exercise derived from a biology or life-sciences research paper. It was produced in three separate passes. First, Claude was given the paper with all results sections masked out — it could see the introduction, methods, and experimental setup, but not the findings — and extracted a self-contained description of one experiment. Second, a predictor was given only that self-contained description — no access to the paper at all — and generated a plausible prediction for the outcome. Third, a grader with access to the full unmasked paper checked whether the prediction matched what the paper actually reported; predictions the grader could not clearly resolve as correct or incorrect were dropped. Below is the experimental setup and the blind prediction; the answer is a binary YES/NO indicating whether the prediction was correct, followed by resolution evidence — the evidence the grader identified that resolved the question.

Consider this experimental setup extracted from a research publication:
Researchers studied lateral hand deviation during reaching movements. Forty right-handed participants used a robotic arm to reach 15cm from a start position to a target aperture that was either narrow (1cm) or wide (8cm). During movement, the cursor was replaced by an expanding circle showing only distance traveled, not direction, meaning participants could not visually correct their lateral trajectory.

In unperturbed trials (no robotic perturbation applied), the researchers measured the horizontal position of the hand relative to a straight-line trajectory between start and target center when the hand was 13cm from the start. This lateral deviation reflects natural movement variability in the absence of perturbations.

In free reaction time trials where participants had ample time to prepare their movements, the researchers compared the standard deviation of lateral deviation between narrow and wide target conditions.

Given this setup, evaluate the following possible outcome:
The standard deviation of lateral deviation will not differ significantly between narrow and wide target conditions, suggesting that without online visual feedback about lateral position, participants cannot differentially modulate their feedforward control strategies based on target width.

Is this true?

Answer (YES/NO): YES